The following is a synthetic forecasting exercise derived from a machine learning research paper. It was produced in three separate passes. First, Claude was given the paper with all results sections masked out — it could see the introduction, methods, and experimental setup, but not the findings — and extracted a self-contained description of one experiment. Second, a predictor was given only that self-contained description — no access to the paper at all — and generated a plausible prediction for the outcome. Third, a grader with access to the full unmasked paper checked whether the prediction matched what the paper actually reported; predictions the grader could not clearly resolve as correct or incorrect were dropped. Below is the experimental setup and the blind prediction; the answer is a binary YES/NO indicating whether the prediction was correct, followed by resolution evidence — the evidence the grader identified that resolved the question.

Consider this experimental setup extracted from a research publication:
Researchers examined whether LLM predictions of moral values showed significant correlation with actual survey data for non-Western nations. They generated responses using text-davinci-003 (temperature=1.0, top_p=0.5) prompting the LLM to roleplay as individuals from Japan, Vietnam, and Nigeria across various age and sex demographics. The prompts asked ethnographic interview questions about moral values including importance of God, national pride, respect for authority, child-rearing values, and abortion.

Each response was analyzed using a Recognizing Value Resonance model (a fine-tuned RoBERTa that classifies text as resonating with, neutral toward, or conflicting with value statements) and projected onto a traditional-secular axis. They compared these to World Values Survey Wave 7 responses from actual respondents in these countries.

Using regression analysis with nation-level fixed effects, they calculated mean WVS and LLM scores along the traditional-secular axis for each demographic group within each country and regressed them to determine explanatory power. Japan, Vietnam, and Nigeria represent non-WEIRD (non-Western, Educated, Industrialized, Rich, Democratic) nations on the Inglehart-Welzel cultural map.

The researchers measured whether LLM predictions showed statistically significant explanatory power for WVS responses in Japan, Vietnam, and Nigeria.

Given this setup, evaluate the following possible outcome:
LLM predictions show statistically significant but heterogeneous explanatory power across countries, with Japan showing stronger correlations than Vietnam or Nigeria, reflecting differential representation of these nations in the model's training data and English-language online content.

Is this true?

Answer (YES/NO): NO